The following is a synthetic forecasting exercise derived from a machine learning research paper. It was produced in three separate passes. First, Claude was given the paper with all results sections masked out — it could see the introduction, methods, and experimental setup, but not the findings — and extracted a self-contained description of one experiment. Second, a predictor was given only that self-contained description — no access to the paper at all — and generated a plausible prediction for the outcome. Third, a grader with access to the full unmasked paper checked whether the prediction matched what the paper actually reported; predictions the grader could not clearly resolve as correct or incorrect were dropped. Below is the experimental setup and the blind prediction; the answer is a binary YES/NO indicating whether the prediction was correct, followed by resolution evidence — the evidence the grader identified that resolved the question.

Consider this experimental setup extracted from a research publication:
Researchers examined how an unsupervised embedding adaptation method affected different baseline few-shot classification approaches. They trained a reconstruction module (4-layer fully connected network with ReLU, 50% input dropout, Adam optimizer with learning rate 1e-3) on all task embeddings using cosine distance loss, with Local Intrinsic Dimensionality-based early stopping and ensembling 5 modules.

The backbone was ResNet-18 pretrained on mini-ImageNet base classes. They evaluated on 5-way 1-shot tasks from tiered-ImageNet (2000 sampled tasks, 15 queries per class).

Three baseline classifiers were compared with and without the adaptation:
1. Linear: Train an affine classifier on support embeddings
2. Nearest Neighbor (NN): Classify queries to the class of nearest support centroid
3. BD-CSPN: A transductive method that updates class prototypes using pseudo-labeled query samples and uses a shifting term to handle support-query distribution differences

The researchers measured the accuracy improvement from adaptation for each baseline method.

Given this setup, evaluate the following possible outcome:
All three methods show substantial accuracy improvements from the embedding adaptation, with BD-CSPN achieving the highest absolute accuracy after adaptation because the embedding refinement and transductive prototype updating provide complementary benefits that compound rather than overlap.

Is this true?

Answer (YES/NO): NO